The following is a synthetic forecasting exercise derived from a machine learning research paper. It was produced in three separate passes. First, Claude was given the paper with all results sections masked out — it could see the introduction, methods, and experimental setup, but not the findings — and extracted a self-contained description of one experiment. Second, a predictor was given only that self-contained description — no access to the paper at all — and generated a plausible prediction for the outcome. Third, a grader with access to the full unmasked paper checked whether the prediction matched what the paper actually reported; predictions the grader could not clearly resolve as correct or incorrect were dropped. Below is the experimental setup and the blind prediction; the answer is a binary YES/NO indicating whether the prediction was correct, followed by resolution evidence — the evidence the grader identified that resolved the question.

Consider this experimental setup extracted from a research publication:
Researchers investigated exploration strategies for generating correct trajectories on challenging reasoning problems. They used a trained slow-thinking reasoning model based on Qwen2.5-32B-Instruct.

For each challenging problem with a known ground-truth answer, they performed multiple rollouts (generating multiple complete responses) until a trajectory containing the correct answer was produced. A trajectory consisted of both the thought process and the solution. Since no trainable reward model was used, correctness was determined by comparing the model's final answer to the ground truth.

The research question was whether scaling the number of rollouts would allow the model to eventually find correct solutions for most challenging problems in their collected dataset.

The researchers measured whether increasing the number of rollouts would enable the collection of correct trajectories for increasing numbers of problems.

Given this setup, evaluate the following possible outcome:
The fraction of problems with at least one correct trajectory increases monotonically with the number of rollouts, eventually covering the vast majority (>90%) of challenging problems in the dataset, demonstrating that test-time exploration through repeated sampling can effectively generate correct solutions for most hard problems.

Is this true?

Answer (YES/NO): NO